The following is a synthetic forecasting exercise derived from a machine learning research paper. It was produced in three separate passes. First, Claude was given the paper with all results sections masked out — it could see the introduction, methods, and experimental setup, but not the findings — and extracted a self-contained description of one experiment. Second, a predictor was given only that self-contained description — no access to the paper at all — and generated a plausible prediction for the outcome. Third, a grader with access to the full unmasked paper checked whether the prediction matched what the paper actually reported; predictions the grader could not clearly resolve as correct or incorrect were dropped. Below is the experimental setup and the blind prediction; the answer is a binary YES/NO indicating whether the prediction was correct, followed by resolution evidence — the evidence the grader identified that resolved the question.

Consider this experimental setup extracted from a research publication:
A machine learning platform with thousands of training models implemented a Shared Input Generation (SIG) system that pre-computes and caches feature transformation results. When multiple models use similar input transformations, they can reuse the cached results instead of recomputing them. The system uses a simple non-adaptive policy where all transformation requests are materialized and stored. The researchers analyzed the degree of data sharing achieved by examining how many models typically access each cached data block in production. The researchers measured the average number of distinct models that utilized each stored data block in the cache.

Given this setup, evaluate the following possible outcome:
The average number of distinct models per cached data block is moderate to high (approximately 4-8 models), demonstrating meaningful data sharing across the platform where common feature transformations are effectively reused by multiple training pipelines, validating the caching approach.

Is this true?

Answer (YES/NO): NO